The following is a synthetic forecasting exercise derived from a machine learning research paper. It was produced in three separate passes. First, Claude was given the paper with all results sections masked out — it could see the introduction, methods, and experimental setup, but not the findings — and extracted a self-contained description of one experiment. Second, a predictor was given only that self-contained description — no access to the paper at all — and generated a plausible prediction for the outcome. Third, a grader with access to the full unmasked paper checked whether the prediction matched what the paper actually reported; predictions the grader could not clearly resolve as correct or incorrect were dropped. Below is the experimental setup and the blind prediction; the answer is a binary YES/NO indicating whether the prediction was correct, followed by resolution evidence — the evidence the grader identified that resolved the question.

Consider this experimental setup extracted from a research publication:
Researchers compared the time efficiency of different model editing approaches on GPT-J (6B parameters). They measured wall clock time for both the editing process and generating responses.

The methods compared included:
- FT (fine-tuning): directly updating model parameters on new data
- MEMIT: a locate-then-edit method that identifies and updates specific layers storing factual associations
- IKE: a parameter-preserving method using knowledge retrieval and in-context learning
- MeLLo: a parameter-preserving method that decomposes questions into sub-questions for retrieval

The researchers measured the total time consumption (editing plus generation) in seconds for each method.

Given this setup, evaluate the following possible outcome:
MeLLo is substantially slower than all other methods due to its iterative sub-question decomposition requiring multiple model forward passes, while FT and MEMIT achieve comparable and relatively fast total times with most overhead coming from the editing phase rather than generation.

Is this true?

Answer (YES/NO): NO